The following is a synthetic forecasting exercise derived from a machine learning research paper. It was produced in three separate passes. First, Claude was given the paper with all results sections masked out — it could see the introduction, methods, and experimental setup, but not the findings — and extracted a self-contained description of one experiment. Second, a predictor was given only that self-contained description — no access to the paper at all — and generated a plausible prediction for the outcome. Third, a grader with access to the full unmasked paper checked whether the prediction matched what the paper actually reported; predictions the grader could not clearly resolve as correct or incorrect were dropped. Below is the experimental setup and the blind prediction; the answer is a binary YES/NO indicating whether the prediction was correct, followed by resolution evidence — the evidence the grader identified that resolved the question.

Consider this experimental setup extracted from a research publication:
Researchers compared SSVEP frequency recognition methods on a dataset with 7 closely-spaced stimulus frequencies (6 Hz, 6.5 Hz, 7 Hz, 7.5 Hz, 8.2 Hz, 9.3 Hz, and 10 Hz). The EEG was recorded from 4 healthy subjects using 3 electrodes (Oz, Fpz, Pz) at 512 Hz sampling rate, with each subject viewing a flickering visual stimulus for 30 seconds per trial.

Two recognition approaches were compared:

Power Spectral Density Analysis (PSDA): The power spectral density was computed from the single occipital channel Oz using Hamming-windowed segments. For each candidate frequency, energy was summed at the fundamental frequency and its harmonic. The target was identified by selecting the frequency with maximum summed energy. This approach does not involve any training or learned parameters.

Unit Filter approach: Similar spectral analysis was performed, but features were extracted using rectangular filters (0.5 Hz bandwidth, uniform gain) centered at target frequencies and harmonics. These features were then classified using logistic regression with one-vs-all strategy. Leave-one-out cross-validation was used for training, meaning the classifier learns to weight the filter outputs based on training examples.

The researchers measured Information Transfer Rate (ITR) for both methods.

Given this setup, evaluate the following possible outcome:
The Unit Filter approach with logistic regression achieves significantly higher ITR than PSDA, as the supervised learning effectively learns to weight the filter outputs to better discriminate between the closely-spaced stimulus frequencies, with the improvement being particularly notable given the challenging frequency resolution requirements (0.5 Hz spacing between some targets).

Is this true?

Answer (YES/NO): YES